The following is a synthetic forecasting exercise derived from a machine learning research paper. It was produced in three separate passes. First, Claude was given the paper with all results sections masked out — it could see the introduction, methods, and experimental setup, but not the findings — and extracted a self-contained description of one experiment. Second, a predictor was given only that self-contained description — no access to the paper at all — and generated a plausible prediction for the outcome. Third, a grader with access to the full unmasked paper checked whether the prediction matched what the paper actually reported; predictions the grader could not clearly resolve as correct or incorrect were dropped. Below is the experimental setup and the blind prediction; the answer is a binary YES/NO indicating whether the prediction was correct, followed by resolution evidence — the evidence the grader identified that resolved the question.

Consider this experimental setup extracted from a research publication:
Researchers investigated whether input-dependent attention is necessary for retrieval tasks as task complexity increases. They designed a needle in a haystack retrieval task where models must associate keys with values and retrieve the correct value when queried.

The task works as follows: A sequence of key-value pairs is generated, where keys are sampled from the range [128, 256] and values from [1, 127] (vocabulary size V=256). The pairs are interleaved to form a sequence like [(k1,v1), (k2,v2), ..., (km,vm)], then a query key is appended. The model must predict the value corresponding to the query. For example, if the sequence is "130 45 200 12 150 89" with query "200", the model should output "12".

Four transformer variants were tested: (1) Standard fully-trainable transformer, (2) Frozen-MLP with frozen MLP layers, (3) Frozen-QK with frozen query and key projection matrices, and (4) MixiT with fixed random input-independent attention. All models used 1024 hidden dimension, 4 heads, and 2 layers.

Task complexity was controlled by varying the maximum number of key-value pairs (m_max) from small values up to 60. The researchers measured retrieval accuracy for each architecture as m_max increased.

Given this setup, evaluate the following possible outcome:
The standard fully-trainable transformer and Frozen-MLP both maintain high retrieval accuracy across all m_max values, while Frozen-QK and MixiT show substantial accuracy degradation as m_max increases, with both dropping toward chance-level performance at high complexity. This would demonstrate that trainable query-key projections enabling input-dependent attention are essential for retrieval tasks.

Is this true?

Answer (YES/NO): NO